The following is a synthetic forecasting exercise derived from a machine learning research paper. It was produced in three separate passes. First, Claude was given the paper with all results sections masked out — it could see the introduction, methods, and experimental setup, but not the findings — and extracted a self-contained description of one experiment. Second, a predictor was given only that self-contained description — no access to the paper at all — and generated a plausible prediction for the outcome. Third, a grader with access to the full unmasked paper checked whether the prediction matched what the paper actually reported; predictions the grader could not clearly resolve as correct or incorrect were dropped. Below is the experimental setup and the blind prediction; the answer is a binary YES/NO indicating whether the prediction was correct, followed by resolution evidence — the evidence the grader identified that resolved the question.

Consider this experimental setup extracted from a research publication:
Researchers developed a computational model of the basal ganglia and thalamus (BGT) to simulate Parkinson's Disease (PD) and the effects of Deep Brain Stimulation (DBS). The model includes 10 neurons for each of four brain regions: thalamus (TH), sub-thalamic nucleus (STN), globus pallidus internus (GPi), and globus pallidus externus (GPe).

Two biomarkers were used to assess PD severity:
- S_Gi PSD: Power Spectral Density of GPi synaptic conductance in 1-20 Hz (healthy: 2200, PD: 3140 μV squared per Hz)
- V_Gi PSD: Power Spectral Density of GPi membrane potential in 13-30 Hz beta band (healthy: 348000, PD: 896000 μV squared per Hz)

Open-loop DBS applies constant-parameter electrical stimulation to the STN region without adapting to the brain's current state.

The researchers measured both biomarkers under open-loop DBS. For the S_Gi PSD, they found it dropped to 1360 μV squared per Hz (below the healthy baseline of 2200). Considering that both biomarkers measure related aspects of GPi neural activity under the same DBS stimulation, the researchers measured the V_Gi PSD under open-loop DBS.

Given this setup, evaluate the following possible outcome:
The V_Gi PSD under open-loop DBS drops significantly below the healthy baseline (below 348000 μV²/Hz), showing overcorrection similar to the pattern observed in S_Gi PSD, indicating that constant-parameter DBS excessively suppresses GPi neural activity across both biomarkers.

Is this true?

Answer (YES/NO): NO